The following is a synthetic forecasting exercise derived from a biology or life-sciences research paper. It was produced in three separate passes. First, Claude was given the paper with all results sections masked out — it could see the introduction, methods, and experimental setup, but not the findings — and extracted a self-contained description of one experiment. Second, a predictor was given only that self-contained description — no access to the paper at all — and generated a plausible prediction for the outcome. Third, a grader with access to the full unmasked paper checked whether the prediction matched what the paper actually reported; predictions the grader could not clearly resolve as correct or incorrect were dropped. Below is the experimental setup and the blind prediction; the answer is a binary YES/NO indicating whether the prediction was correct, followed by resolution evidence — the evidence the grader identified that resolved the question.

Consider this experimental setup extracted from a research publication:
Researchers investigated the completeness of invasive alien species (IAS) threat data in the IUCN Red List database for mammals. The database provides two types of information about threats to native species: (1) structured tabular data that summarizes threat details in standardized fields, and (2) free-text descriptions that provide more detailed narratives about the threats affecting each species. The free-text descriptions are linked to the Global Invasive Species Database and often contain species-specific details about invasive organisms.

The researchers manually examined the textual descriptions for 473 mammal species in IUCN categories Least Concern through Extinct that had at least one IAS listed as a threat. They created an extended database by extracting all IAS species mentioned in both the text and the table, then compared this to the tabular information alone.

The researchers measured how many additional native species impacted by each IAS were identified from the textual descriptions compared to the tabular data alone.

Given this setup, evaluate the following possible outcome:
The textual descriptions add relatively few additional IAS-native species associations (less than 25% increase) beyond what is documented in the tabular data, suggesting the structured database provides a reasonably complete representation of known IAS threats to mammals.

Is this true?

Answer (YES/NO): NO